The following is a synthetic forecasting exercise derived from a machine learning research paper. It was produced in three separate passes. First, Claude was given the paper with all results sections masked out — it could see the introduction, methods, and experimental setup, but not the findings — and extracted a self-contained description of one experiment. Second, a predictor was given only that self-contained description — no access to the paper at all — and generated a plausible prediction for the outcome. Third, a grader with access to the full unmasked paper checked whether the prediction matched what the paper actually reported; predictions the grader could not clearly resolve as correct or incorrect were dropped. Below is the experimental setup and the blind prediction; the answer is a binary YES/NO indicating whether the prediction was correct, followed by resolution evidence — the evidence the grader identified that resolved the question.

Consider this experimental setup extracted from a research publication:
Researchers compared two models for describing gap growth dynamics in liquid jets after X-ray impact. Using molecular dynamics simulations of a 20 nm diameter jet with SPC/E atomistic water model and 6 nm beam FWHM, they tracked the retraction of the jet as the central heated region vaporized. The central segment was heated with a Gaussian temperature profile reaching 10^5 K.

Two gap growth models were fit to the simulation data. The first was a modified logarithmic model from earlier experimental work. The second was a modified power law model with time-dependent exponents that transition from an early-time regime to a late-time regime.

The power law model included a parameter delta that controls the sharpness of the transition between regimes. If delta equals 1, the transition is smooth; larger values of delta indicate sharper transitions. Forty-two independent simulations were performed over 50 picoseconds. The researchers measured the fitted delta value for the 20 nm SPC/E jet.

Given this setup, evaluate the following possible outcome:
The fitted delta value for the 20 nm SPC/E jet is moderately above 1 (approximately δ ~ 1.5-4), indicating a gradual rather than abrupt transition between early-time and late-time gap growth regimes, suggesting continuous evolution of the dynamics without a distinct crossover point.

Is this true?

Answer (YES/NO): NO